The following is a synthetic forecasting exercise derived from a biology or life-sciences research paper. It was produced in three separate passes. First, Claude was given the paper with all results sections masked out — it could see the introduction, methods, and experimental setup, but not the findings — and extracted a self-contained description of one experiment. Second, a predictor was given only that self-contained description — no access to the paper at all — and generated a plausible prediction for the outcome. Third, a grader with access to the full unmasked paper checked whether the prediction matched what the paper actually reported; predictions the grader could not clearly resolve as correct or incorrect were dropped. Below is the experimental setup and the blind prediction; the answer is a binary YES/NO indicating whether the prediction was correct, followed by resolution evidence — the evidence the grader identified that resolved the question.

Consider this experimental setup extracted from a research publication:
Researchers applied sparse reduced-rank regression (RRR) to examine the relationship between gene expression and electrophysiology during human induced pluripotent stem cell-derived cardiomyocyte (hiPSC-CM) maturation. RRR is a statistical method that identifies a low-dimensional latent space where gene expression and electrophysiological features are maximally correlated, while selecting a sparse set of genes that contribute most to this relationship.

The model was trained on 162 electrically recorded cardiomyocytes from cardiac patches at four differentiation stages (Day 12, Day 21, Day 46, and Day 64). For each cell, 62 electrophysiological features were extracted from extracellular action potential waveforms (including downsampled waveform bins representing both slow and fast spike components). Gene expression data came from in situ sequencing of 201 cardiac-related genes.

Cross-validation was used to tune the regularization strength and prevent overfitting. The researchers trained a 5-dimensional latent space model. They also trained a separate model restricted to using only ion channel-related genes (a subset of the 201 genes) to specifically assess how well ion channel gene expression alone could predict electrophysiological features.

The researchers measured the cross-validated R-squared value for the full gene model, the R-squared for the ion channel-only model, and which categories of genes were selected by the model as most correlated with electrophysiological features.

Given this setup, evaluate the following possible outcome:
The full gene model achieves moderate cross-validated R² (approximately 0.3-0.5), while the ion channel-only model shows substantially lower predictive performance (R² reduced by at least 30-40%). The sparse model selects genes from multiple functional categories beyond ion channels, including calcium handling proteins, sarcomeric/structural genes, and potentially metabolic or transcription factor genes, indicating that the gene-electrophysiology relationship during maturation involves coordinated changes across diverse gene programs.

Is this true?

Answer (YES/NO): NO